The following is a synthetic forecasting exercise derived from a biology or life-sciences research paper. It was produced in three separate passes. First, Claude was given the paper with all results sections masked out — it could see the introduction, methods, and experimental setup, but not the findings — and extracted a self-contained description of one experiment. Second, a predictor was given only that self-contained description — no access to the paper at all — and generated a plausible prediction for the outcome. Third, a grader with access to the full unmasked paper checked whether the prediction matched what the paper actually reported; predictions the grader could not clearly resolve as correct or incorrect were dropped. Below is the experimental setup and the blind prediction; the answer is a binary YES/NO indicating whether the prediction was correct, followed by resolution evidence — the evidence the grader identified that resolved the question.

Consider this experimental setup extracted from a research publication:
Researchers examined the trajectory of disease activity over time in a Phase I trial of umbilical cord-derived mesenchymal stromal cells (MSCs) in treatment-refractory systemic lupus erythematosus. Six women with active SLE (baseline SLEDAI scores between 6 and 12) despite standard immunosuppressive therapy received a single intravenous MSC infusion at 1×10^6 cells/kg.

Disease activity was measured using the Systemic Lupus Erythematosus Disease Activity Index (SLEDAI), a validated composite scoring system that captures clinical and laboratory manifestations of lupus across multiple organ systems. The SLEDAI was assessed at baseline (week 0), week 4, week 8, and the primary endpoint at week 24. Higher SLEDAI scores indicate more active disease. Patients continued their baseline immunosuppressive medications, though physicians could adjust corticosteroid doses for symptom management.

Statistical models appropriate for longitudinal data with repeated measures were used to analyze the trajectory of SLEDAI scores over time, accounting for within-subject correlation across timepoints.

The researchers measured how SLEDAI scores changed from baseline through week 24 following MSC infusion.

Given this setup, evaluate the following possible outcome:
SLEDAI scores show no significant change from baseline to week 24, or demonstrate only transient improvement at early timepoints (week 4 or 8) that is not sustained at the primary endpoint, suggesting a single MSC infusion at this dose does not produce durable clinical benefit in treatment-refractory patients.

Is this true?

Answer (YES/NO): NO